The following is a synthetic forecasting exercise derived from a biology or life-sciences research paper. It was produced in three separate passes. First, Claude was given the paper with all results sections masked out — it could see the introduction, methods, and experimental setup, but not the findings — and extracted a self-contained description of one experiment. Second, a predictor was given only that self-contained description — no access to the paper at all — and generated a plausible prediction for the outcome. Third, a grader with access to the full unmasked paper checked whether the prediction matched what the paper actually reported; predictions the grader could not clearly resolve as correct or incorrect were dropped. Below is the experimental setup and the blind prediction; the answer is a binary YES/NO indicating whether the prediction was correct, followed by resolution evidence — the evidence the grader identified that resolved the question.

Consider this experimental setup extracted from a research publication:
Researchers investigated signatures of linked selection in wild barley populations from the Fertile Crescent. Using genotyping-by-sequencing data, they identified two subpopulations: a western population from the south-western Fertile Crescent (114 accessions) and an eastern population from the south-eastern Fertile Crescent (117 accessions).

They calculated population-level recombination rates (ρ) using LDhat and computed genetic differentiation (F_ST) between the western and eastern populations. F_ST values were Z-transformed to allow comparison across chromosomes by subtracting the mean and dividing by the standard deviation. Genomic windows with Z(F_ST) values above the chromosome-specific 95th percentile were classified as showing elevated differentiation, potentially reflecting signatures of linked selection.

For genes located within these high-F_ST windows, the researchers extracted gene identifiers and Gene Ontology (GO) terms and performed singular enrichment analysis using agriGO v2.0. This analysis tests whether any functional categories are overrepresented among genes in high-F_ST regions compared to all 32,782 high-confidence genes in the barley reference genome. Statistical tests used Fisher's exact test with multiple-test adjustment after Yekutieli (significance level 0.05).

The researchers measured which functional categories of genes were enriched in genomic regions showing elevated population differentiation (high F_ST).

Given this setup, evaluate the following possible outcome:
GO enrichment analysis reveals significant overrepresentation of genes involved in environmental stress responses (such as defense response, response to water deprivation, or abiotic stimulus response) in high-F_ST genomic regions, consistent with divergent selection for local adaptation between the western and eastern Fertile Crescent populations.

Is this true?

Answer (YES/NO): NO